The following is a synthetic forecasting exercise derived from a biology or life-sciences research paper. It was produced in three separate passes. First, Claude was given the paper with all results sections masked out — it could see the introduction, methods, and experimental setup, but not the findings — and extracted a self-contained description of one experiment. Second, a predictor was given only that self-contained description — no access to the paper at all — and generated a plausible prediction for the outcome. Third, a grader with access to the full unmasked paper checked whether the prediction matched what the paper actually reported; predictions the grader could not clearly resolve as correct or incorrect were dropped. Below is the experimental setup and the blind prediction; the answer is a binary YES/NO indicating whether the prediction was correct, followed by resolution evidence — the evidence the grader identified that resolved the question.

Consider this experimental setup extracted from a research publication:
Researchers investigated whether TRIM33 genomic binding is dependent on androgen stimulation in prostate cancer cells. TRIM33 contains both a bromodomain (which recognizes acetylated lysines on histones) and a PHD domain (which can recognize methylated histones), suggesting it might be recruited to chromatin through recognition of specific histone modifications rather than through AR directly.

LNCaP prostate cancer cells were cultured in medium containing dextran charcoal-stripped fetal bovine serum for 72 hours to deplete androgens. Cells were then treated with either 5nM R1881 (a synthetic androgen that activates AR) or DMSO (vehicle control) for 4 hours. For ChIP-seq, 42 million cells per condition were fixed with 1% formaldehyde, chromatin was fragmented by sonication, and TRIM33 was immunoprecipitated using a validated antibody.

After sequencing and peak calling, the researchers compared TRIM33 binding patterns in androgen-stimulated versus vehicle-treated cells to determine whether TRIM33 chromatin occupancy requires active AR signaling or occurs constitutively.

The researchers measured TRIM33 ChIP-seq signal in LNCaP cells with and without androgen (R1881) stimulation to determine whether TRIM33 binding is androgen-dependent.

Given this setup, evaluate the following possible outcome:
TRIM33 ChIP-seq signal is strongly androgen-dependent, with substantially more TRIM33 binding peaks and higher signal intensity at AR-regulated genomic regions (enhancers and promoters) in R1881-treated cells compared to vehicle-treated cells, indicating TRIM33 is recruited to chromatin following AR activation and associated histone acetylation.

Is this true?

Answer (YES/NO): YES